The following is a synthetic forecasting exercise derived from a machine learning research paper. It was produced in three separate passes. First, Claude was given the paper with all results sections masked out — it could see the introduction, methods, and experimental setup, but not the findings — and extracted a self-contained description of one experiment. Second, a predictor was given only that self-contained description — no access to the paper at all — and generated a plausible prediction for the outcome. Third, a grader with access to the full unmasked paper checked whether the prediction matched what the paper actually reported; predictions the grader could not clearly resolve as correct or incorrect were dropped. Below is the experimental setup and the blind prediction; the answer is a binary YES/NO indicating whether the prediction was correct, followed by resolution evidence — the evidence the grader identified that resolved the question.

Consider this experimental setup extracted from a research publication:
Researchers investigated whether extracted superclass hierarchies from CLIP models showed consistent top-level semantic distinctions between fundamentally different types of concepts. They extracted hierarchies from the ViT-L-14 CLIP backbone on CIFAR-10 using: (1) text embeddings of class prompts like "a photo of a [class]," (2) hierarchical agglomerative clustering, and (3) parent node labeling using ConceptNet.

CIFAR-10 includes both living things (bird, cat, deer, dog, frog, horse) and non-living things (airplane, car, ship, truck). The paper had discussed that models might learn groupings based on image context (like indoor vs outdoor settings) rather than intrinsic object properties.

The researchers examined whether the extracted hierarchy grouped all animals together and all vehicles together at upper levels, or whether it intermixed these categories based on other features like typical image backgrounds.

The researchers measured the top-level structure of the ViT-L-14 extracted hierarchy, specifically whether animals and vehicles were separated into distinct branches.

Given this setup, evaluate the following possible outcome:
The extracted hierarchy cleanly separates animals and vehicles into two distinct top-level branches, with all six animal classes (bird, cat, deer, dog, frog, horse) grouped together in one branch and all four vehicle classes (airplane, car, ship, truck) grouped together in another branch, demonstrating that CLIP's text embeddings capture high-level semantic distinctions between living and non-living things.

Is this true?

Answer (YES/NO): YES